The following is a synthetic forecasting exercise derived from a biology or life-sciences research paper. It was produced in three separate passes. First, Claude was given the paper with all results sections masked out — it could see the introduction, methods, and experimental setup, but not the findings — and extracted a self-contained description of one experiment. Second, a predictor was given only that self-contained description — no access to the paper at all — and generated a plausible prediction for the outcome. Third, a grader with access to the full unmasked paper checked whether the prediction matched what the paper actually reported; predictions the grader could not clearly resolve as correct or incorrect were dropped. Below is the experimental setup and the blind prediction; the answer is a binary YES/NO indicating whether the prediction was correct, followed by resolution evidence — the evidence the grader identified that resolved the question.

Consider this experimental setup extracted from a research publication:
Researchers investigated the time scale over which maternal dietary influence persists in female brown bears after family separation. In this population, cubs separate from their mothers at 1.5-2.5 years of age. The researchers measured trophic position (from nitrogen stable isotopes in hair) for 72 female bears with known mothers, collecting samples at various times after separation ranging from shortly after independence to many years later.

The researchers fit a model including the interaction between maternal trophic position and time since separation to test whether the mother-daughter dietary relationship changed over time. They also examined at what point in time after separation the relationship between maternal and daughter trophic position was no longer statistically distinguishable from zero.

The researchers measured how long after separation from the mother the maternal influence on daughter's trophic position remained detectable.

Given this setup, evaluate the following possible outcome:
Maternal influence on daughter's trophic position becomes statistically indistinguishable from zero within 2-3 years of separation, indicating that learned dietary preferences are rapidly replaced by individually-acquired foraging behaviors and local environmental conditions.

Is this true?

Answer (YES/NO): NO